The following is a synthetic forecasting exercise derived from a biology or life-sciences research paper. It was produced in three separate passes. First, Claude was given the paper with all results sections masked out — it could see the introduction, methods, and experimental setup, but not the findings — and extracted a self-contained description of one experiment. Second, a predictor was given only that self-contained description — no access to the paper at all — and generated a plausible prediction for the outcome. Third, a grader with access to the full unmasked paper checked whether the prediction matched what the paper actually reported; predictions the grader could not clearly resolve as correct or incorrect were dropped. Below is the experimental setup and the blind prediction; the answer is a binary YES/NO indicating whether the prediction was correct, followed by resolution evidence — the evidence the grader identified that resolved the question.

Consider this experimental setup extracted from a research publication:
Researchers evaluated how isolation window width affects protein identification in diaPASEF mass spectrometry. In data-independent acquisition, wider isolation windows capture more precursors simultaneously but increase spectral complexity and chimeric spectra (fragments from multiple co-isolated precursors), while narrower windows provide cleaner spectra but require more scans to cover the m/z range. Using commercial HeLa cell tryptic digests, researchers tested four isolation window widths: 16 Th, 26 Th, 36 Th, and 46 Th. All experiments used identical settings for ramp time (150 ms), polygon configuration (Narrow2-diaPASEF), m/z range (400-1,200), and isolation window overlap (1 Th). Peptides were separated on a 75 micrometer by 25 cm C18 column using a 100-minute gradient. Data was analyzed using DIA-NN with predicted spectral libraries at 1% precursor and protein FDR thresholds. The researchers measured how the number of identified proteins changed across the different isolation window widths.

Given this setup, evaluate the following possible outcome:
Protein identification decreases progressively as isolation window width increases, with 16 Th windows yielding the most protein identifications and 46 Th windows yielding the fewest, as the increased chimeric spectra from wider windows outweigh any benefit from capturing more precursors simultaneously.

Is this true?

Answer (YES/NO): NO